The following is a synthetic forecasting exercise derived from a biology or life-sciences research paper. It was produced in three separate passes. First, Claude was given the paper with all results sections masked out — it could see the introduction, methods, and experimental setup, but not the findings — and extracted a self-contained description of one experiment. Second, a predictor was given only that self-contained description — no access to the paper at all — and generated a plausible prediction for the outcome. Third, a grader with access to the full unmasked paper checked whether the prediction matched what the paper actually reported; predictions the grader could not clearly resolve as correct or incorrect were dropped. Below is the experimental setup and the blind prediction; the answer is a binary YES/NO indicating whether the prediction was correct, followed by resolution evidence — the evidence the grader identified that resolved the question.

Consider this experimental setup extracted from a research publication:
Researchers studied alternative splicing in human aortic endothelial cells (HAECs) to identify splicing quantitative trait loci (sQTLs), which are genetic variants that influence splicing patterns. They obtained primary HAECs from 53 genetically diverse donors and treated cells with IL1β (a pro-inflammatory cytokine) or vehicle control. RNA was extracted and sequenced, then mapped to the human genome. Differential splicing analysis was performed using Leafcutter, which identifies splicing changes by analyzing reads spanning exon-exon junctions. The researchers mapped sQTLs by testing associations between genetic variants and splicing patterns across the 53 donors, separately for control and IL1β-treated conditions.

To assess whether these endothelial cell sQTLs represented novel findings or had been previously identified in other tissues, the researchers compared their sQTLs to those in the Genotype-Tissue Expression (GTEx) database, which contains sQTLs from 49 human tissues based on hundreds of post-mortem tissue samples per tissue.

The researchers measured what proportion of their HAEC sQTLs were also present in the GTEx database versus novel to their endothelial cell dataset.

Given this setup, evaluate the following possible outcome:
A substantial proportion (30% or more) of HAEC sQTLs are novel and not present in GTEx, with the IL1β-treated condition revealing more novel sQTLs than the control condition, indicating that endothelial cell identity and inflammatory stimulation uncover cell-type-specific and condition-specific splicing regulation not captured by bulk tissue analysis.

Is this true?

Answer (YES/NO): NO